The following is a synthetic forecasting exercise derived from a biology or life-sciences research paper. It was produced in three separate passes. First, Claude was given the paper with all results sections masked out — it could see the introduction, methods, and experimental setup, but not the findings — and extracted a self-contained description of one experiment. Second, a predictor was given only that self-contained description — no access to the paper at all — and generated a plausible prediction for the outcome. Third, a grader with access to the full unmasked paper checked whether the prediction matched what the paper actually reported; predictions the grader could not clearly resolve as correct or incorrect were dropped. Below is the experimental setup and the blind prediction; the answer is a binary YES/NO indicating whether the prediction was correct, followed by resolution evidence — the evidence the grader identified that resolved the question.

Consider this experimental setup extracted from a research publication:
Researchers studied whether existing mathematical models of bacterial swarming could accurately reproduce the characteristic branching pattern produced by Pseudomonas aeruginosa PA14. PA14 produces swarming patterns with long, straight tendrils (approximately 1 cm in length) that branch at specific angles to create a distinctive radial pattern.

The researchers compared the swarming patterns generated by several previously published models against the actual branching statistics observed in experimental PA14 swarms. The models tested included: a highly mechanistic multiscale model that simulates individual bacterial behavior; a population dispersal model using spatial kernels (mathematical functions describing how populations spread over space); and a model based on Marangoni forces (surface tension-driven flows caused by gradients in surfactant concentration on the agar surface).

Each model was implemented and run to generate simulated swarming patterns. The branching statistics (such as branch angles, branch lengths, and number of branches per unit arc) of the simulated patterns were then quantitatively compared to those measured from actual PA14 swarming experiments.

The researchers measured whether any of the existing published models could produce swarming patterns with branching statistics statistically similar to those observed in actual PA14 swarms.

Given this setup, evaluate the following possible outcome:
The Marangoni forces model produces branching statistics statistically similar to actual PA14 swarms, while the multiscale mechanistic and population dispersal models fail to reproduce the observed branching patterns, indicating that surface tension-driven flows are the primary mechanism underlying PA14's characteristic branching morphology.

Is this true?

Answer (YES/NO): NO